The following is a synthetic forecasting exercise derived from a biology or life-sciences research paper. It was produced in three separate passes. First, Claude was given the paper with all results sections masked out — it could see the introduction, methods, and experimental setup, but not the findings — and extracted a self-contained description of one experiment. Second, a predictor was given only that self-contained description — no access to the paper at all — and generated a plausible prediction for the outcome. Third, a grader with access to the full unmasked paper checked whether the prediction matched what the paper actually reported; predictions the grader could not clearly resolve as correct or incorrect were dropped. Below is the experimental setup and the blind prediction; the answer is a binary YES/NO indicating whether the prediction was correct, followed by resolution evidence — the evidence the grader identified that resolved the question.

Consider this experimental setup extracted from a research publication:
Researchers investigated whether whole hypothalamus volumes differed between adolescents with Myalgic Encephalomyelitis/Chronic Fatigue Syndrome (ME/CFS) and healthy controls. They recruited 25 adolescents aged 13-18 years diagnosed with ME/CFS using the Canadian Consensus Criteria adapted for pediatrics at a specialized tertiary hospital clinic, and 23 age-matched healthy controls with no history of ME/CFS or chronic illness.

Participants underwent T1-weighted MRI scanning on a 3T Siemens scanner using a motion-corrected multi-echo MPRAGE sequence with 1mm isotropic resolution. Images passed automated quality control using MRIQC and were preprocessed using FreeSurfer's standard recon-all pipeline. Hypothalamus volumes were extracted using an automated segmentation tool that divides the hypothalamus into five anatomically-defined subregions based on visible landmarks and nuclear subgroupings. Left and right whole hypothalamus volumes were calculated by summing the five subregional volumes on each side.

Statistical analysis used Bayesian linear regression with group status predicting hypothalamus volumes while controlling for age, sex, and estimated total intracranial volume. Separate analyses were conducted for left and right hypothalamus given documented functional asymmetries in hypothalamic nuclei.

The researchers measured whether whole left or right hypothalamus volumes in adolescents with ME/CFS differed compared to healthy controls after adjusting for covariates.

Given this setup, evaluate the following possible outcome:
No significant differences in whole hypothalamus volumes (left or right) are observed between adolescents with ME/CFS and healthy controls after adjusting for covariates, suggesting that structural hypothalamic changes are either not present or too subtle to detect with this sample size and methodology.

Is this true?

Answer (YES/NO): YES